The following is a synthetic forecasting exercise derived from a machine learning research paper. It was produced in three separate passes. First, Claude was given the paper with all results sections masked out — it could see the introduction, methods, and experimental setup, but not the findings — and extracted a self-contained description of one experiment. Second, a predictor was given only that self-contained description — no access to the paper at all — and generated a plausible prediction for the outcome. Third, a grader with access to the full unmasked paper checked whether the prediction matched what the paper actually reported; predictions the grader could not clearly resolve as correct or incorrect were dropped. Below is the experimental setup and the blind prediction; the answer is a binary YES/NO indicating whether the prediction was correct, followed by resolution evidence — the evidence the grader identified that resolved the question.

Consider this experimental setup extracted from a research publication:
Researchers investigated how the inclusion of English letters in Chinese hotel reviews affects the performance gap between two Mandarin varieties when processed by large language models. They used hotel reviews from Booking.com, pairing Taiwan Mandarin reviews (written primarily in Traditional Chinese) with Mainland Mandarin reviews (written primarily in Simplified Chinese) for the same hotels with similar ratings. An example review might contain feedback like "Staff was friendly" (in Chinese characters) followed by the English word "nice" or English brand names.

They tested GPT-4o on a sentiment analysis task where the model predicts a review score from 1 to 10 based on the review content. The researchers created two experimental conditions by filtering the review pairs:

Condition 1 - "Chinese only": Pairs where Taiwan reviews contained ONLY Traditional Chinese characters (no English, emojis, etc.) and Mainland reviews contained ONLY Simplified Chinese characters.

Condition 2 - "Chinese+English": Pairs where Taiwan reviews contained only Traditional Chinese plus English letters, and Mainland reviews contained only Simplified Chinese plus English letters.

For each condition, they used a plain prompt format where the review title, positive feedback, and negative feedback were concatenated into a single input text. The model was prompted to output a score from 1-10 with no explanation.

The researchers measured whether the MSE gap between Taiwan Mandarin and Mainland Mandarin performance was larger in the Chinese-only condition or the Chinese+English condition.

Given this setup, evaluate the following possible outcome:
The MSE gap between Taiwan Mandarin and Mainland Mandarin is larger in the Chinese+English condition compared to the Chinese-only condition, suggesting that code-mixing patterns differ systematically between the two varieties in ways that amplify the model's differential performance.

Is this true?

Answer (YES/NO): NO